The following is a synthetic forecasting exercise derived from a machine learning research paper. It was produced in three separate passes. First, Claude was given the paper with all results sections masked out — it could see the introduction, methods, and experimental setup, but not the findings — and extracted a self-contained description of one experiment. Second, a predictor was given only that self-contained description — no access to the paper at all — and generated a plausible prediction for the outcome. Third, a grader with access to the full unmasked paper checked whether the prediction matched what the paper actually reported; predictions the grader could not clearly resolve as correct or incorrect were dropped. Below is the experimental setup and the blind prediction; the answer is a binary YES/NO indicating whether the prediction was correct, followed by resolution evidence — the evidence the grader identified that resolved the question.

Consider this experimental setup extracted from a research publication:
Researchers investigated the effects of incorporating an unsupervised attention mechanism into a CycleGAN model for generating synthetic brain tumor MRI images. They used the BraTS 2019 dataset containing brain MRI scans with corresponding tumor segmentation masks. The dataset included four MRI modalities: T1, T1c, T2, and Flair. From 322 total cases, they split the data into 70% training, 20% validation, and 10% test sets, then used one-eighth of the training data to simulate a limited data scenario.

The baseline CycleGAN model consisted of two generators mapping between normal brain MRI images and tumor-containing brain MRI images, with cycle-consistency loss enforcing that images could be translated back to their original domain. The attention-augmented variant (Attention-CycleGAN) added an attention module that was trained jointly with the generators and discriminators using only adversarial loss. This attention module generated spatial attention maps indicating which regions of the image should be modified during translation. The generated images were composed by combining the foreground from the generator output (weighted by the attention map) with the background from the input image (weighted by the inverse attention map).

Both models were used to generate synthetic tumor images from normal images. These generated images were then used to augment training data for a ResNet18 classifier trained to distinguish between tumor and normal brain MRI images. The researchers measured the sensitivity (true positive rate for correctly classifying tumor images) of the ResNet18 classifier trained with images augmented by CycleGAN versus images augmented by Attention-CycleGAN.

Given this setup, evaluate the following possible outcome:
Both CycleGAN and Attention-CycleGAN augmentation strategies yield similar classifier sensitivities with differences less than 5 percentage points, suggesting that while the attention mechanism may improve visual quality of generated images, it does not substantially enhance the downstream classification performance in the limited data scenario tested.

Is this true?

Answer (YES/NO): YES